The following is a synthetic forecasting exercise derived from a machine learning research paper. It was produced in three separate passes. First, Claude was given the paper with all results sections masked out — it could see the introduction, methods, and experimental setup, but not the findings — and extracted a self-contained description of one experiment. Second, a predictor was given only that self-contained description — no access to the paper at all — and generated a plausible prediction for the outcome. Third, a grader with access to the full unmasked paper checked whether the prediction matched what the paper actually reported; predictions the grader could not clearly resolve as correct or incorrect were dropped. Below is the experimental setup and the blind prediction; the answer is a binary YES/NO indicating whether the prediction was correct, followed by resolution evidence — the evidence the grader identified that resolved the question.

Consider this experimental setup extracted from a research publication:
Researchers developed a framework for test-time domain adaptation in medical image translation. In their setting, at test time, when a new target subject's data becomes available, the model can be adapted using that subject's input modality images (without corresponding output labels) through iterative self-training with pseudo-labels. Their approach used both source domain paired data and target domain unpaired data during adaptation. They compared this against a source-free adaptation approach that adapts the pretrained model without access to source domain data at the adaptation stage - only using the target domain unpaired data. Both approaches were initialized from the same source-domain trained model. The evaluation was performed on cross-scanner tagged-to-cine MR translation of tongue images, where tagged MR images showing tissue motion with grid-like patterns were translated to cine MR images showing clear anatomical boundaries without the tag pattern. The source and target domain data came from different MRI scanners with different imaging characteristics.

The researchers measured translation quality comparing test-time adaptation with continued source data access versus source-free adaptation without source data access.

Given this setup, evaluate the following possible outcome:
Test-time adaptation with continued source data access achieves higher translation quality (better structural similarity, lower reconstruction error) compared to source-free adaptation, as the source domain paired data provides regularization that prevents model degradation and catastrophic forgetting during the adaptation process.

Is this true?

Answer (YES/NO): YES